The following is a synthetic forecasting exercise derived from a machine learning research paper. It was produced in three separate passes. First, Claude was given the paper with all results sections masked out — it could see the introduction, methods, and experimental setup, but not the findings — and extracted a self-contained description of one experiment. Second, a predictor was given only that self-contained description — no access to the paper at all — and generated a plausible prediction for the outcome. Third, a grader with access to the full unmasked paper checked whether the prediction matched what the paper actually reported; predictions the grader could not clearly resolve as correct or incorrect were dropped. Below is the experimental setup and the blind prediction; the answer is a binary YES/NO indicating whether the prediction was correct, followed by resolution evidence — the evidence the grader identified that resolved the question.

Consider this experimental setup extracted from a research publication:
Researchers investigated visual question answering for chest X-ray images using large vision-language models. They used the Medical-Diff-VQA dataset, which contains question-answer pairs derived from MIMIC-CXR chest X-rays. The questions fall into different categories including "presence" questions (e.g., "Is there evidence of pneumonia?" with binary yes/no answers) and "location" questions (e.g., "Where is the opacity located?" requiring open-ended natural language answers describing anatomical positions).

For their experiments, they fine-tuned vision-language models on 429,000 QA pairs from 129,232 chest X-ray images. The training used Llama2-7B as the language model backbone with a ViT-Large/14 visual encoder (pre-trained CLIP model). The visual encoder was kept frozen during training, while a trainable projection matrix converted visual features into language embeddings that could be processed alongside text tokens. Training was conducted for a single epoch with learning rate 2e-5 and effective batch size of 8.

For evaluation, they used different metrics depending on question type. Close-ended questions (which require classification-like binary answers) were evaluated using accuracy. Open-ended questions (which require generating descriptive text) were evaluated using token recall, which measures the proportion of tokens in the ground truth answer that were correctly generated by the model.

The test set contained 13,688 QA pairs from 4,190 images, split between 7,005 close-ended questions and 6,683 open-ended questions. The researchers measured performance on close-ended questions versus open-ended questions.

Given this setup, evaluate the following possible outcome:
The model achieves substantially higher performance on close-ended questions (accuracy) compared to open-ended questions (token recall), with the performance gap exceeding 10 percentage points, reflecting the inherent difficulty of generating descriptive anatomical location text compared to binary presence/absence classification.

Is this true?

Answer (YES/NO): YES